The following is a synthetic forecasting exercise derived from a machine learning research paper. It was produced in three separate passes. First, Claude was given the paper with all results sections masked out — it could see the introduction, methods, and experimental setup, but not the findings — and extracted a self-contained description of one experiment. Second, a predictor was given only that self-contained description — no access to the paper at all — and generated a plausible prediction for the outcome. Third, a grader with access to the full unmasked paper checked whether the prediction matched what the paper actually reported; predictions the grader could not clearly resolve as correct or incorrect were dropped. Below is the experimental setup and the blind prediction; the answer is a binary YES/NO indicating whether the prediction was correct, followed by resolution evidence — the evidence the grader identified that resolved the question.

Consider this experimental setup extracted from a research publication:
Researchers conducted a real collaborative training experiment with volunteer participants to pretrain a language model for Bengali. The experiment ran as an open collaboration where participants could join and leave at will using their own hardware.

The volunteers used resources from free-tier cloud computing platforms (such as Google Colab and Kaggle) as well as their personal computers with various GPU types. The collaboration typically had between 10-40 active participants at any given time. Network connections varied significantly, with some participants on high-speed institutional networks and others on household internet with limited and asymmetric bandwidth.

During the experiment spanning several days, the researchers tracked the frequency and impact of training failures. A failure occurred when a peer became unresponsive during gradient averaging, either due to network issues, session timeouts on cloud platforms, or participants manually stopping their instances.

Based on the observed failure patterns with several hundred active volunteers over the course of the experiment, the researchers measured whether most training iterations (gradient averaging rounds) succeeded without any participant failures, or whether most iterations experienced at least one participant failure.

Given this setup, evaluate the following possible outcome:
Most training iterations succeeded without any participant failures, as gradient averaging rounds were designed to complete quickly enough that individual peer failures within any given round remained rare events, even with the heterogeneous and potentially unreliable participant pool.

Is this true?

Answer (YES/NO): NO